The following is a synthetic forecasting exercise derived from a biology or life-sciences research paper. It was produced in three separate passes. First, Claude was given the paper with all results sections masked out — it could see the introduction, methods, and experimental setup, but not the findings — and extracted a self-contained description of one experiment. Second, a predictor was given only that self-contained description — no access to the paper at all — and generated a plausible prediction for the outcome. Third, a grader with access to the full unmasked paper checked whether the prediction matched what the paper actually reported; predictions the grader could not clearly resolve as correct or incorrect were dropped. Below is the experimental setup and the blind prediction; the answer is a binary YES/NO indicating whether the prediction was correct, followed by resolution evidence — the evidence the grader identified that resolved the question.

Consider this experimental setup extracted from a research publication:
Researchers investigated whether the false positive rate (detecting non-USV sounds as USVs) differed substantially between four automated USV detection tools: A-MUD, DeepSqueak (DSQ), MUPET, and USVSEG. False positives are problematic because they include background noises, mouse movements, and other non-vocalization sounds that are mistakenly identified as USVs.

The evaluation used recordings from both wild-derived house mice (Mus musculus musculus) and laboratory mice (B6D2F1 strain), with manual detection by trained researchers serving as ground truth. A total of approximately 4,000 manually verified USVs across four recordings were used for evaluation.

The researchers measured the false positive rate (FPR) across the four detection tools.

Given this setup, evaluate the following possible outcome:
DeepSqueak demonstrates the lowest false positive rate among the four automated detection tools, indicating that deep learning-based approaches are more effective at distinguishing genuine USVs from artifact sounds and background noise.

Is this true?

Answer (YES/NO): NO